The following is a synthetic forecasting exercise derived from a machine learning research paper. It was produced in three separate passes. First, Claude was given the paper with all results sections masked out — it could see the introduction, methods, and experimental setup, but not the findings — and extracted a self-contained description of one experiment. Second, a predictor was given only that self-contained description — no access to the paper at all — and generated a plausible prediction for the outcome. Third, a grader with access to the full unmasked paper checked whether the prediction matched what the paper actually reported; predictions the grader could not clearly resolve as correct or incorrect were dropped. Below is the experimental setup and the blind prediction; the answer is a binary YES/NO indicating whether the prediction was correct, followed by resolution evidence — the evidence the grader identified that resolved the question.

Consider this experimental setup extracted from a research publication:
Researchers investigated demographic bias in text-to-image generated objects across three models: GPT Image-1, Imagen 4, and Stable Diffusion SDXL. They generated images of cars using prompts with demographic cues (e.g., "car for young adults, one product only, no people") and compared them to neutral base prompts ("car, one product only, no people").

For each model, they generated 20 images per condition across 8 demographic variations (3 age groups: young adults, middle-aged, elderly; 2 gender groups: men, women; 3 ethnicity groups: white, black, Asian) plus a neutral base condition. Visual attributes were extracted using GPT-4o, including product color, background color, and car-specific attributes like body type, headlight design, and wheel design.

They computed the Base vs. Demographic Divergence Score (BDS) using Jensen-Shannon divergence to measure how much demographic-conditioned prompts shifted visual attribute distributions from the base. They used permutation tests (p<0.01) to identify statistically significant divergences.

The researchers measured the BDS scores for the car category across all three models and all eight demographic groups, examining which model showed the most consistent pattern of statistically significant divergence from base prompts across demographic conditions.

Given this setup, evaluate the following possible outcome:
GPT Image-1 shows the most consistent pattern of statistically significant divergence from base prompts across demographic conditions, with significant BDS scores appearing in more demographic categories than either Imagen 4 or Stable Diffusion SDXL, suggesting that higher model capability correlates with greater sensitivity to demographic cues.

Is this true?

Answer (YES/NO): NO